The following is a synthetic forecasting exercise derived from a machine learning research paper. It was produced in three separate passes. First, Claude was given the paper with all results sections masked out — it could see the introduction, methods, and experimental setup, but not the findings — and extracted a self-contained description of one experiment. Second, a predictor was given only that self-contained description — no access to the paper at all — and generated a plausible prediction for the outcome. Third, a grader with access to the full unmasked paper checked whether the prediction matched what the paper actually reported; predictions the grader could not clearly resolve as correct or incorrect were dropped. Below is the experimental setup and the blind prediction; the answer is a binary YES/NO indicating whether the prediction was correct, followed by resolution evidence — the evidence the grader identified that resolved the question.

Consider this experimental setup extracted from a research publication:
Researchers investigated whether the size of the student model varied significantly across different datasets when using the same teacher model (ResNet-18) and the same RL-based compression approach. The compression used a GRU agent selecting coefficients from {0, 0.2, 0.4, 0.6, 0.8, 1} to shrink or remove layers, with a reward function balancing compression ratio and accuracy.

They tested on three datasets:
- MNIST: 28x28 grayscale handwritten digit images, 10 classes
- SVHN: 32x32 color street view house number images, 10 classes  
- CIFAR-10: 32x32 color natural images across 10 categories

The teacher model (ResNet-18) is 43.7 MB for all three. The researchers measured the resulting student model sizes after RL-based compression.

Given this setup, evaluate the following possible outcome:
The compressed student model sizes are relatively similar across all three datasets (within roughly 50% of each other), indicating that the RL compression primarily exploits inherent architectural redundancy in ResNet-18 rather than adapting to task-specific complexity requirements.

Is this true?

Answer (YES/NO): NO